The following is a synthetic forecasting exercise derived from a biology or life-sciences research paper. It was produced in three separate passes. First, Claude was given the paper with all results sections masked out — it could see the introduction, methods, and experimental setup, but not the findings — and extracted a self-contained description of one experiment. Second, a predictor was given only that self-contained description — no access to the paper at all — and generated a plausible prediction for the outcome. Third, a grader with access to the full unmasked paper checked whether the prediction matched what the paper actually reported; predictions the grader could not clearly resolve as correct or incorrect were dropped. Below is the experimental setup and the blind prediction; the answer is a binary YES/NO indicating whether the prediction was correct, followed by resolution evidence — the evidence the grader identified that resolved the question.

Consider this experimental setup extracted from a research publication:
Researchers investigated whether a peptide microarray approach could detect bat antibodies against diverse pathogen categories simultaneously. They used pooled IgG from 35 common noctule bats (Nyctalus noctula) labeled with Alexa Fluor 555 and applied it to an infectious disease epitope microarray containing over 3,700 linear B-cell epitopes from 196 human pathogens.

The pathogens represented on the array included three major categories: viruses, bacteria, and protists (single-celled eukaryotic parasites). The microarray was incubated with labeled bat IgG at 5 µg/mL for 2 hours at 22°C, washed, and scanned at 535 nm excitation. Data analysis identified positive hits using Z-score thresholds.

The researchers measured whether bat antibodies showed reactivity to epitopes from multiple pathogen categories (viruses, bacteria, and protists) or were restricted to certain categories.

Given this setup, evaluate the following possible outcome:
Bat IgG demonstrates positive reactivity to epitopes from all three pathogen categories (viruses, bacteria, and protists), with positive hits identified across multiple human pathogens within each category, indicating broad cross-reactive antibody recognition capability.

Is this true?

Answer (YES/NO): YES